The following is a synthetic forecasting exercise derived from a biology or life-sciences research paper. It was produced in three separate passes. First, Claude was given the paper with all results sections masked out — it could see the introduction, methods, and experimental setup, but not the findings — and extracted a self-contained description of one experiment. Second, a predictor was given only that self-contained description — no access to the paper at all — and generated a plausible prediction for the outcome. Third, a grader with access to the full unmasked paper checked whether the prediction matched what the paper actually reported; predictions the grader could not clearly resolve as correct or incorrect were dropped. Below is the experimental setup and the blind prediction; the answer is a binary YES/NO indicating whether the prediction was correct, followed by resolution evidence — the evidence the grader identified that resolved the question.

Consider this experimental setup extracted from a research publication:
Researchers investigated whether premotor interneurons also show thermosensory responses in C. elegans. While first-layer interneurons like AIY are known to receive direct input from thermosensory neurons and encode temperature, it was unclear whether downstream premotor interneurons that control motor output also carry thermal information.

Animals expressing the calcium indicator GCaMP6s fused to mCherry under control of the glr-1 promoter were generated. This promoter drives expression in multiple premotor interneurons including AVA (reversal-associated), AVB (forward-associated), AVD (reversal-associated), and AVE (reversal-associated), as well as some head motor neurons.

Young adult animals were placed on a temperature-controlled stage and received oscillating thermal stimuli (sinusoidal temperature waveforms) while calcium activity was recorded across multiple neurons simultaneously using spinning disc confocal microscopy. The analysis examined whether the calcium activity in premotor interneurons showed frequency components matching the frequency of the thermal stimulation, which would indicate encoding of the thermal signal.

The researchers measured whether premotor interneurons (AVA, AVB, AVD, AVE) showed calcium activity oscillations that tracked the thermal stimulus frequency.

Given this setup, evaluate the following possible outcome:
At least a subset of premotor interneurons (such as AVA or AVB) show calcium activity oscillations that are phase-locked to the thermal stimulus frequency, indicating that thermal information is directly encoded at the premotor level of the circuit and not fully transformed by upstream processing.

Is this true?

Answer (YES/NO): NO